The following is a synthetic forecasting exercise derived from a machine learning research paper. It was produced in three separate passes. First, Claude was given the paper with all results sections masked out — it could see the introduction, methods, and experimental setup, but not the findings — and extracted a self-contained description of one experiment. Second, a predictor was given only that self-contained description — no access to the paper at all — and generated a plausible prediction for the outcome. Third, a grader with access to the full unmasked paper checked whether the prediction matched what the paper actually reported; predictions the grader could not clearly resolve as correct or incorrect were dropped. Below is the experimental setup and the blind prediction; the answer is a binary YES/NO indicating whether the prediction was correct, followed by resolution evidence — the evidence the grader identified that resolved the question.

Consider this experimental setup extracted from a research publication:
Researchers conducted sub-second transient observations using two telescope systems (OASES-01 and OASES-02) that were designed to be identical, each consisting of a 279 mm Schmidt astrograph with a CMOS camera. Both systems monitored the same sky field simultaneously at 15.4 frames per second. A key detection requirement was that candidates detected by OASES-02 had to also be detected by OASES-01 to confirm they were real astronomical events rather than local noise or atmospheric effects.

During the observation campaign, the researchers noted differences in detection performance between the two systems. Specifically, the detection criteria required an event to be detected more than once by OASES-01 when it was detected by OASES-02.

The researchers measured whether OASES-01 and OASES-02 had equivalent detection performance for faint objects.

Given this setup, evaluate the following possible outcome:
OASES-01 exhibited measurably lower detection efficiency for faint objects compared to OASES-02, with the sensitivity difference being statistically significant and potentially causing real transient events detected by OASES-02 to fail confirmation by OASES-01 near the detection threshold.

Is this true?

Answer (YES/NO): NO